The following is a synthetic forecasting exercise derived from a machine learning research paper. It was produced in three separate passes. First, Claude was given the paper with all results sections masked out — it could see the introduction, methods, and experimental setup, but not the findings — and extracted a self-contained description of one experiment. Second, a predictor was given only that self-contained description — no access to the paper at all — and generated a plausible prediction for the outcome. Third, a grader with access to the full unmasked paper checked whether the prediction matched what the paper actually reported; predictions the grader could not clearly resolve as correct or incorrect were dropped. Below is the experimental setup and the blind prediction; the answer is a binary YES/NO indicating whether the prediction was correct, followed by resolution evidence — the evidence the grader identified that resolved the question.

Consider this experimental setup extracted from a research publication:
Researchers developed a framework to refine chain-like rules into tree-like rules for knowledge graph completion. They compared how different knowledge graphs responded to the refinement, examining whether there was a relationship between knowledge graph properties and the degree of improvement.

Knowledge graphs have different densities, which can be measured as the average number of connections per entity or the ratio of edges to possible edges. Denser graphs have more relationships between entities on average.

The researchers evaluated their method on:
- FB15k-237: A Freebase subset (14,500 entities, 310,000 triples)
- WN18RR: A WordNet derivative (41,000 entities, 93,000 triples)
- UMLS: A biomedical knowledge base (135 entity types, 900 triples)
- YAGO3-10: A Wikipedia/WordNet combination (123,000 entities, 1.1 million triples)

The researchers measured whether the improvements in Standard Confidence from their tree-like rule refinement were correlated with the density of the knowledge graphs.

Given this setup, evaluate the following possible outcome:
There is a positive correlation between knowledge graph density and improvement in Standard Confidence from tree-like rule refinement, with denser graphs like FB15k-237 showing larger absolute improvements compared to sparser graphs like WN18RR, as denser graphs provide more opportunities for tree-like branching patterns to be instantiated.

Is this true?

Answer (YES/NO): NO